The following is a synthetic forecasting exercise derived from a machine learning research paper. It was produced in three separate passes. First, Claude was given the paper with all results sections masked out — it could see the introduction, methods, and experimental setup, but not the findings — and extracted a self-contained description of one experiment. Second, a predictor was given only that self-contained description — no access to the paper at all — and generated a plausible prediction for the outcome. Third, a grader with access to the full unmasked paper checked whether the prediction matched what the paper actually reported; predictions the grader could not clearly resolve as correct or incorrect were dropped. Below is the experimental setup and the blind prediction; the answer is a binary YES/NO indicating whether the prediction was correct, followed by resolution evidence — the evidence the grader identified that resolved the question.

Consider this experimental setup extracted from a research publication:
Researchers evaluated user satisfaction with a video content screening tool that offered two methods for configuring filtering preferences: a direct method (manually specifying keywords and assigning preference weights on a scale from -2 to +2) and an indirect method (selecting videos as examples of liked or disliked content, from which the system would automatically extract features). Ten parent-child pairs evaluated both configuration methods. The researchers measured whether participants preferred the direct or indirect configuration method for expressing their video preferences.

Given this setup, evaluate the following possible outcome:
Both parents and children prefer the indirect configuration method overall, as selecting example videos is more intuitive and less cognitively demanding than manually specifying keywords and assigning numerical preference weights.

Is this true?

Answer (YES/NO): YES